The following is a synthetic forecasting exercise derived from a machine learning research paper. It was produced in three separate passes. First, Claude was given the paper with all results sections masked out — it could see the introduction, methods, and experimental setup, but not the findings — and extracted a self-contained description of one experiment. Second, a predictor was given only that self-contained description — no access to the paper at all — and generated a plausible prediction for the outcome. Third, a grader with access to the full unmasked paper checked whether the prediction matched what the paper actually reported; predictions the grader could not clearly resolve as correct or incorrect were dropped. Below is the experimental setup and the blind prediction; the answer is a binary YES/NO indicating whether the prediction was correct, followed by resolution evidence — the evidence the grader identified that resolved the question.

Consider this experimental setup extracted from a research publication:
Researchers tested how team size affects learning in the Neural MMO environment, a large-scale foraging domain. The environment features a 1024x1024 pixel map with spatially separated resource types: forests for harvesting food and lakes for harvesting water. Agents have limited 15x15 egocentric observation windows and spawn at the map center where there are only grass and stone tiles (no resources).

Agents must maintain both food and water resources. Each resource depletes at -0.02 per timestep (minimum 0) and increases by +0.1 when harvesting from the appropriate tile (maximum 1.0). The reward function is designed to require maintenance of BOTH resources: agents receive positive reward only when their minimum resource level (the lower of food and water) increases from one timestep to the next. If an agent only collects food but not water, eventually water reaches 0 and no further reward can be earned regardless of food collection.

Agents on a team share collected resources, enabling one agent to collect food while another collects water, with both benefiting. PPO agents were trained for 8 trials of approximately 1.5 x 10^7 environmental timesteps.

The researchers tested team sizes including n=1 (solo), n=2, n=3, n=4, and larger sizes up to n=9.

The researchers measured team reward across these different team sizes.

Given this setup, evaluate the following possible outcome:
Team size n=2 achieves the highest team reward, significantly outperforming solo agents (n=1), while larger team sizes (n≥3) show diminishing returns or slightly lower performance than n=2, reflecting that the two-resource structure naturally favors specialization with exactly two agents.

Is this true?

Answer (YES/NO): NO